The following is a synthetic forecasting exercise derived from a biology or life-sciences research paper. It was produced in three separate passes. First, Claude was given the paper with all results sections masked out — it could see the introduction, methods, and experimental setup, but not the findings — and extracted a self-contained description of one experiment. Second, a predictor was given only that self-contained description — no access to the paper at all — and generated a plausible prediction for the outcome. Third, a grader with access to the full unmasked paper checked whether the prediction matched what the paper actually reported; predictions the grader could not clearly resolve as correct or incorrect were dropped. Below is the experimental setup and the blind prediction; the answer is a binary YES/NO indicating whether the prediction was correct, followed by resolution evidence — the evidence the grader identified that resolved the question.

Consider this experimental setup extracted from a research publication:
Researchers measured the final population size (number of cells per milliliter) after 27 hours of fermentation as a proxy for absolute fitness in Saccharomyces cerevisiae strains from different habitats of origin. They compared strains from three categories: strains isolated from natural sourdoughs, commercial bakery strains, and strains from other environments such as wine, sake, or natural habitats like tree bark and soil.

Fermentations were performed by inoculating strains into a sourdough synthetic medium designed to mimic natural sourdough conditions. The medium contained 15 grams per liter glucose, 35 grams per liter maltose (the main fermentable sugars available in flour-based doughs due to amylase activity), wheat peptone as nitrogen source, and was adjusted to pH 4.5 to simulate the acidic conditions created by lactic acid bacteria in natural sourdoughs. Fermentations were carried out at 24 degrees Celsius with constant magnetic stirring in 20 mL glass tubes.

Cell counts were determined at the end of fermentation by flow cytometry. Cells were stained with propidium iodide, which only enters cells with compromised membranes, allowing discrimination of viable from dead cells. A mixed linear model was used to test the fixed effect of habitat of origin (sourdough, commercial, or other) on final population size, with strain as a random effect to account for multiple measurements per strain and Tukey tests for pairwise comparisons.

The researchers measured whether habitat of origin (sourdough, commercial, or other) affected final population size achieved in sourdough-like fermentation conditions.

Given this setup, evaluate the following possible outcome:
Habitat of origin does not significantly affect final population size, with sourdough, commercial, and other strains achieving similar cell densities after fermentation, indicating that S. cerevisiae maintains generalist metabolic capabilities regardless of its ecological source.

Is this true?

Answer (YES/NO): NO